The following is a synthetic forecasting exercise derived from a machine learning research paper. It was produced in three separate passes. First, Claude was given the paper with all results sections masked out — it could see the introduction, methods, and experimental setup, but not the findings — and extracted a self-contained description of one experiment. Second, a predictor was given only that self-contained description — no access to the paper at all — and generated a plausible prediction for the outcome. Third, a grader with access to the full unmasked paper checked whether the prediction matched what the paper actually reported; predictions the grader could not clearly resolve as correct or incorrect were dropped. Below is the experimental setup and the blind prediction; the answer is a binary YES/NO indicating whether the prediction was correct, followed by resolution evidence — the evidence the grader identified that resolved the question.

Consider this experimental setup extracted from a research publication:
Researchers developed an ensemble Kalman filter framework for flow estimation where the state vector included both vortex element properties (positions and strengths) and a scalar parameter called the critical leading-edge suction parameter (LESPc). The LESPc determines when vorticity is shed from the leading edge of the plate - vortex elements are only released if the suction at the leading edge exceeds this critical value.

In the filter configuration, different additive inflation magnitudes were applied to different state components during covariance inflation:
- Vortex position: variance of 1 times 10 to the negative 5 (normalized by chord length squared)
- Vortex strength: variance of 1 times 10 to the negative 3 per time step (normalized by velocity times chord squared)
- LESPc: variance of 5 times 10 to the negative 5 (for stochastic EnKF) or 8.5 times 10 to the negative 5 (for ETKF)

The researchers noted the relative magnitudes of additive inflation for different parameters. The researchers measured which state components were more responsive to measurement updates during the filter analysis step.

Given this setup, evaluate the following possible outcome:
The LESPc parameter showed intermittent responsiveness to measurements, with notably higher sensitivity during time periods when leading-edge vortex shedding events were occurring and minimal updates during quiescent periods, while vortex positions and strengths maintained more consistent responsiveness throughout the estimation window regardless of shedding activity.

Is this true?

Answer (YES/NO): NO